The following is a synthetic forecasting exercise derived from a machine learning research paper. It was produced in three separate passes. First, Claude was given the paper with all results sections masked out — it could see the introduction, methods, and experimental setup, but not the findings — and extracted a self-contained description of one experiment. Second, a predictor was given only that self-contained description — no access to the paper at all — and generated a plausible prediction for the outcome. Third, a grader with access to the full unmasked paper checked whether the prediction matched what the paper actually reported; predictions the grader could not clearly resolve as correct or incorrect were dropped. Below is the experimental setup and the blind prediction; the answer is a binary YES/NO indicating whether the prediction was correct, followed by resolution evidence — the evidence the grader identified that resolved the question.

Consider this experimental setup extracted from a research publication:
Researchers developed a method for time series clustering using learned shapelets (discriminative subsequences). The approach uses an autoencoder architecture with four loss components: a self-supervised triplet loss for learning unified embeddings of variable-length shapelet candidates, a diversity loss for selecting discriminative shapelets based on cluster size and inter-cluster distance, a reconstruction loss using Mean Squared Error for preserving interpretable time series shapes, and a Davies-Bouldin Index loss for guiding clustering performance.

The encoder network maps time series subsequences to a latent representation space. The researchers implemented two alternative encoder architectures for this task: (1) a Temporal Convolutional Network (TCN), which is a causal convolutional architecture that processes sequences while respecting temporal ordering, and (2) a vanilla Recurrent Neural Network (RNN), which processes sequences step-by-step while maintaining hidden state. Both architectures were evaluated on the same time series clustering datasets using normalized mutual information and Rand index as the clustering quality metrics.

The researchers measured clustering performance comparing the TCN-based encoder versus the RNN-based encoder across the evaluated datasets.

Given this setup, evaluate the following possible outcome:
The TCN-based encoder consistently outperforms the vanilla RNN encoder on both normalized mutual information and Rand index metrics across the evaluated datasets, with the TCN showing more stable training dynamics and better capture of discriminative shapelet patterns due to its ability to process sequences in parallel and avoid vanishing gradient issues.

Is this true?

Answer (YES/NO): NO